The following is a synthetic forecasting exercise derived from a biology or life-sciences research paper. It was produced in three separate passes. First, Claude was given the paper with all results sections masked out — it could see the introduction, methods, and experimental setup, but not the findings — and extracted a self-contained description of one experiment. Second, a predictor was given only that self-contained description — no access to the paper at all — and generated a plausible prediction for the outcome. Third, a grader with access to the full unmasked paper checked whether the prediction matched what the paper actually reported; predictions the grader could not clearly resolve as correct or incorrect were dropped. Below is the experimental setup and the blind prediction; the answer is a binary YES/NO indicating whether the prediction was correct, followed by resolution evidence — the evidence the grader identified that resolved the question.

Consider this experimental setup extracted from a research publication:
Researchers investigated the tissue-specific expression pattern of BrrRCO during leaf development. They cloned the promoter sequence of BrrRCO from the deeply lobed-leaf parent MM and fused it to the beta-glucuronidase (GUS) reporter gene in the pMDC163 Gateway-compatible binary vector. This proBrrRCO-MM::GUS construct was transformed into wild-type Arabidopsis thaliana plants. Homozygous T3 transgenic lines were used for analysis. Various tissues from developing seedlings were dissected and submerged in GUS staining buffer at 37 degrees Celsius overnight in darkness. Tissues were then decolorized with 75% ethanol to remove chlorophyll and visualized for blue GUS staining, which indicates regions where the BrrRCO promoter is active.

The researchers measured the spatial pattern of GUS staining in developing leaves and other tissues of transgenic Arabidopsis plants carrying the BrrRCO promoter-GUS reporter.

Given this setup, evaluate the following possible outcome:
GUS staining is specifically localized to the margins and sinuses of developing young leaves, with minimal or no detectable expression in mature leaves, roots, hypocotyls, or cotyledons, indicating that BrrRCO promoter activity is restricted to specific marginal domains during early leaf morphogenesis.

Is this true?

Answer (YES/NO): NO